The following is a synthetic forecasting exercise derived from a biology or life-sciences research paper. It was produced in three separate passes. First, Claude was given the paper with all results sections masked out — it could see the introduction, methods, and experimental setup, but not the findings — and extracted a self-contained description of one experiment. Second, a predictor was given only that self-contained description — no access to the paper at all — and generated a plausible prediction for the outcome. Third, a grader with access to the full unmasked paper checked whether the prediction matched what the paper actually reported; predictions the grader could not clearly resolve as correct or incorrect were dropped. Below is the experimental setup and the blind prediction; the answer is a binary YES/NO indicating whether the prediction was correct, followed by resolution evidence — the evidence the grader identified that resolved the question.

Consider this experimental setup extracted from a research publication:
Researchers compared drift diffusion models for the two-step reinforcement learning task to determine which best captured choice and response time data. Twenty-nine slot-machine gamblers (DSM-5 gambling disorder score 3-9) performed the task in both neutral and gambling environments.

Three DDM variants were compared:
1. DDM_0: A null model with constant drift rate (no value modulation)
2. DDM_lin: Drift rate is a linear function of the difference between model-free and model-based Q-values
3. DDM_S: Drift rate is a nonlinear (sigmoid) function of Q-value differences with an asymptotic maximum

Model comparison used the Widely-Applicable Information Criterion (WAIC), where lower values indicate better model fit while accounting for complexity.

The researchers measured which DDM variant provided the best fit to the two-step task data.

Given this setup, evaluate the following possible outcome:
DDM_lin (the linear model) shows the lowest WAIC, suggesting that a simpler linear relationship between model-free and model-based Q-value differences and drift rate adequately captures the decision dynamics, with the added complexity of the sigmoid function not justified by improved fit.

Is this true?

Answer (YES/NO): NO